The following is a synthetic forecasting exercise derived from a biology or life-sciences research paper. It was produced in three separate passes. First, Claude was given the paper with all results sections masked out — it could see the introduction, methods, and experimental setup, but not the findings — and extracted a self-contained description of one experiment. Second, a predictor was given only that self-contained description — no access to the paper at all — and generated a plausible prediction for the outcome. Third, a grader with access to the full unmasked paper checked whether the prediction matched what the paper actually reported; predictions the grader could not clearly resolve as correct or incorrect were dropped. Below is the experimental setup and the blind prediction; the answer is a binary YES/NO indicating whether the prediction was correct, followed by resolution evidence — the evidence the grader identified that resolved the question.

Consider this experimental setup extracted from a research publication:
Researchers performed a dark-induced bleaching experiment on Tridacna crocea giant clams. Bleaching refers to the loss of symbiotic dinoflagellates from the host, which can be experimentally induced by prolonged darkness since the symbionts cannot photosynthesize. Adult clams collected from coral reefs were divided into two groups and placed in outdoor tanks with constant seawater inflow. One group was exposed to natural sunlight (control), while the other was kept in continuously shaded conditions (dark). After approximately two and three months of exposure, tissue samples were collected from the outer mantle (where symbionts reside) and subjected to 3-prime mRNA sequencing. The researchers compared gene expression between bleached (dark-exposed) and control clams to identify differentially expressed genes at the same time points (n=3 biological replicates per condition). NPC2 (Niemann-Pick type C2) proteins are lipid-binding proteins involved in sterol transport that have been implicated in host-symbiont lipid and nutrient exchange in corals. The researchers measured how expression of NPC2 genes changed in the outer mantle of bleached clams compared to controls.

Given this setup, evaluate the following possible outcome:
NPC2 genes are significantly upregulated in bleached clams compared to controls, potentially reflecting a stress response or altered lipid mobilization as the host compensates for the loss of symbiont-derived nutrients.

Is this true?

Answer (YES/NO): NO